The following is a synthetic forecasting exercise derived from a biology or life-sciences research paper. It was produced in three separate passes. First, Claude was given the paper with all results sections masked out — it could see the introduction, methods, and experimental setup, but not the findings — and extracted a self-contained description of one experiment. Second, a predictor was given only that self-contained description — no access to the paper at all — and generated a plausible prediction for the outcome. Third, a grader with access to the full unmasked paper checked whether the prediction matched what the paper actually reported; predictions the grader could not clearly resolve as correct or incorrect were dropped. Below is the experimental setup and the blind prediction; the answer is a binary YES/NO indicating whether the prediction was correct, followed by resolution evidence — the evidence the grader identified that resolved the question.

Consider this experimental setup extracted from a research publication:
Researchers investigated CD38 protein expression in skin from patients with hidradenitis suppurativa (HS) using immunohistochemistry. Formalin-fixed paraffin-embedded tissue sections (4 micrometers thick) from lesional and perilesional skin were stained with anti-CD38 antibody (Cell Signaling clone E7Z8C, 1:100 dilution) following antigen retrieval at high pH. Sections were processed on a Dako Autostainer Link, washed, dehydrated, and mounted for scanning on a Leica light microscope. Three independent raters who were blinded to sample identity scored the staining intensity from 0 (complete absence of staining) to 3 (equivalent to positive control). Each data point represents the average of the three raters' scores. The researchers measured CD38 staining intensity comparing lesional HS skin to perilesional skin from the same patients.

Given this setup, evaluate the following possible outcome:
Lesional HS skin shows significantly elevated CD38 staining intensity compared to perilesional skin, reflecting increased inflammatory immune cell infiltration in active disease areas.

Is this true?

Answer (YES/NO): YES